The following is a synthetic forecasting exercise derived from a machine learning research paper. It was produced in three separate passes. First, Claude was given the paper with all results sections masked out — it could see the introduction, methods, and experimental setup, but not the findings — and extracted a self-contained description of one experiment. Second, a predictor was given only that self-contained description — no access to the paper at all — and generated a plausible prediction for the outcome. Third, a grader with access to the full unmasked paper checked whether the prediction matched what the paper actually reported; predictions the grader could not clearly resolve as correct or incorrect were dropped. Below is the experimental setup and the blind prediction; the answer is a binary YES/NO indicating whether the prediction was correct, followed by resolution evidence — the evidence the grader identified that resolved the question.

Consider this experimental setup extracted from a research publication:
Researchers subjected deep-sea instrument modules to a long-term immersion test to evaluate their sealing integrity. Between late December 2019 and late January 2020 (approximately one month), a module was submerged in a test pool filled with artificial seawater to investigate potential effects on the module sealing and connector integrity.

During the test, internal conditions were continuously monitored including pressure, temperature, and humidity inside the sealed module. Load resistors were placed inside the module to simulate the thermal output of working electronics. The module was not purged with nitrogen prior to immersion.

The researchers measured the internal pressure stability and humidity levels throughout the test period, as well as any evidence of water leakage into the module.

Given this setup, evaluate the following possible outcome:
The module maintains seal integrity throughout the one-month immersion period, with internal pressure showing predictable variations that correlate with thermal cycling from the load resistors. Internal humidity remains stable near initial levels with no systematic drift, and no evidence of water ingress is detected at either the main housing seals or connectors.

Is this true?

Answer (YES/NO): NO